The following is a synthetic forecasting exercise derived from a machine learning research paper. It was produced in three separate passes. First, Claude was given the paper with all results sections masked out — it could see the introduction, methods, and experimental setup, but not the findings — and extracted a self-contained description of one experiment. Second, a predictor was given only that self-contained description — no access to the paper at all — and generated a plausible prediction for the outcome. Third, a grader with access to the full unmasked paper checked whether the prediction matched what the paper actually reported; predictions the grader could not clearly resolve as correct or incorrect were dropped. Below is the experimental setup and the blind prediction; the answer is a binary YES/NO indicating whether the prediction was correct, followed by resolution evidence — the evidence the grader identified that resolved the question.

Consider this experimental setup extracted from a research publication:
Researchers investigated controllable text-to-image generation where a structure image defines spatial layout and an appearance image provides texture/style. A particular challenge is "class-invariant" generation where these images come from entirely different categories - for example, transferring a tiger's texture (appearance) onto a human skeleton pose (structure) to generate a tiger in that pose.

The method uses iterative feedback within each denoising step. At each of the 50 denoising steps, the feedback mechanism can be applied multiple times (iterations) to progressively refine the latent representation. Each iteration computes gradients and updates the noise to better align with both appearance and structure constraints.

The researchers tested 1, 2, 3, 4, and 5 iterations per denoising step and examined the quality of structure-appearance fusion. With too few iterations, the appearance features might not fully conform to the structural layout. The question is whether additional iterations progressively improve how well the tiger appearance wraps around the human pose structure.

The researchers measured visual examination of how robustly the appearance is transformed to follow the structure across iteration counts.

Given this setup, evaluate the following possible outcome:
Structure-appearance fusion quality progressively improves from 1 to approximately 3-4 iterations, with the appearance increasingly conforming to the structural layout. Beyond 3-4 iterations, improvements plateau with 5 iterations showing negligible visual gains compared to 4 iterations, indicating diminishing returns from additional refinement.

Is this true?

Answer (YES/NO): NO